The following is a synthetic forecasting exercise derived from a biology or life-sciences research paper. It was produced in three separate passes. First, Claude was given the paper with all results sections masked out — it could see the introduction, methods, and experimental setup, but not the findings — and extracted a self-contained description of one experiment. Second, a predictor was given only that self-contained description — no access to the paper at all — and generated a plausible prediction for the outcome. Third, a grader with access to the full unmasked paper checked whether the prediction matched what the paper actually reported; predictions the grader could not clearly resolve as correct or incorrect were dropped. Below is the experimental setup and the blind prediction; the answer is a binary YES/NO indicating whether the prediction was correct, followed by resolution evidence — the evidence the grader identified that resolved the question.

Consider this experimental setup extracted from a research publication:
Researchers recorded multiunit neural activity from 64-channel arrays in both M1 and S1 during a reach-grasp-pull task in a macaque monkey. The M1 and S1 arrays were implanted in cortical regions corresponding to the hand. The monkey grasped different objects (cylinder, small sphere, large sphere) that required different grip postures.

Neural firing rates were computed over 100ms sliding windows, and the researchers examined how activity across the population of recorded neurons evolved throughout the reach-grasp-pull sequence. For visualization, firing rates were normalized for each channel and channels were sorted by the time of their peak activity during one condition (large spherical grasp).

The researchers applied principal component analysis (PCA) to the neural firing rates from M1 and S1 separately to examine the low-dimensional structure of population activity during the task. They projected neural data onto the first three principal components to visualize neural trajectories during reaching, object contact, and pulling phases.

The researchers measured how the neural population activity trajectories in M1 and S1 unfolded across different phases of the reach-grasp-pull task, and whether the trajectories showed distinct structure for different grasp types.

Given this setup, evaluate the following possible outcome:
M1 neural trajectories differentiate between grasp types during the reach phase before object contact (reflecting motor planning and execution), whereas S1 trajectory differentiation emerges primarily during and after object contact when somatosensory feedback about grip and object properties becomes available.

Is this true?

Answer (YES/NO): NO